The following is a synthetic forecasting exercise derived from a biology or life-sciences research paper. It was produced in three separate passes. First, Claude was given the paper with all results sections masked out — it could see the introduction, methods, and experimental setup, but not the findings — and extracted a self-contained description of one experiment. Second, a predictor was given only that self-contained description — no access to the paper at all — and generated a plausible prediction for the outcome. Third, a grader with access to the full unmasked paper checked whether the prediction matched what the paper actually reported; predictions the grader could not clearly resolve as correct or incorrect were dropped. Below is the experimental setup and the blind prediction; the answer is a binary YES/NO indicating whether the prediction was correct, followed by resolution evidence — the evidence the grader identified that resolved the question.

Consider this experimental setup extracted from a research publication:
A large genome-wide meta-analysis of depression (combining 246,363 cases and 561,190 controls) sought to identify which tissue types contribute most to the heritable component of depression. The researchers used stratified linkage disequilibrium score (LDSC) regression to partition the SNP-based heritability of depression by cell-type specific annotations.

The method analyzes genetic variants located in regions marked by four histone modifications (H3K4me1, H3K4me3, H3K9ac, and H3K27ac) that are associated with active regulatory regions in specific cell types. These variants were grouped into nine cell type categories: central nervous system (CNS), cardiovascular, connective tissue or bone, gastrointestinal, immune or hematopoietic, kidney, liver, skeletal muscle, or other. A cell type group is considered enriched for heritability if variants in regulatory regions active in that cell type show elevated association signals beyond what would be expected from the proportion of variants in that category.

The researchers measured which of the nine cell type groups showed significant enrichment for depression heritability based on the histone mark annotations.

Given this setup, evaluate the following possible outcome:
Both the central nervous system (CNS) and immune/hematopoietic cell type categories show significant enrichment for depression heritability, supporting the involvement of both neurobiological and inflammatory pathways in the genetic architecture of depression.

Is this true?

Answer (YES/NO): NO